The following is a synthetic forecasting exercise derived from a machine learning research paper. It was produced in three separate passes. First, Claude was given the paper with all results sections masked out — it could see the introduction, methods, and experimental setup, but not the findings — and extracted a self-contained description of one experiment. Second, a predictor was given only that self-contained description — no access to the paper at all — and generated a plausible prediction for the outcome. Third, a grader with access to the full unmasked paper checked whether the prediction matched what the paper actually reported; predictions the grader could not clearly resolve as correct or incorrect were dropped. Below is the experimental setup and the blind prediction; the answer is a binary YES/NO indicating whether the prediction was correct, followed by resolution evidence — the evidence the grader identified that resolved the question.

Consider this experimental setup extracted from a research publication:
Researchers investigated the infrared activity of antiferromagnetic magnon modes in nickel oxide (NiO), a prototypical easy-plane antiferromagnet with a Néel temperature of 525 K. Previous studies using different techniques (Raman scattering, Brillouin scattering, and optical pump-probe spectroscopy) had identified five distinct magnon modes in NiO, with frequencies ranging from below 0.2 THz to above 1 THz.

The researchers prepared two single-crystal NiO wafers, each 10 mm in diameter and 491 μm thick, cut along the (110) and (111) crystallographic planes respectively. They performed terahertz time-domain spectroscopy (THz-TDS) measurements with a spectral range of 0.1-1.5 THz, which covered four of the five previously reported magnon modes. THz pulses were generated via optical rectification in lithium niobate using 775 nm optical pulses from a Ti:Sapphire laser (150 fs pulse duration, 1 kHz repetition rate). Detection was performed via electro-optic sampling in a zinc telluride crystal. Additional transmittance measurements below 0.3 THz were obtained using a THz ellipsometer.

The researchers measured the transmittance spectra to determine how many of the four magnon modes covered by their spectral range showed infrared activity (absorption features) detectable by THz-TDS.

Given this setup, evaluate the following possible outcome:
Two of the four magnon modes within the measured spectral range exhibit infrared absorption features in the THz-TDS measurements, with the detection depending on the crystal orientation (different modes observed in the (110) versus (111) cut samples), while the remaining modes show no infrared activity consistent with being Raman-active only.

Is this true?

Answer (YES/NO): NO